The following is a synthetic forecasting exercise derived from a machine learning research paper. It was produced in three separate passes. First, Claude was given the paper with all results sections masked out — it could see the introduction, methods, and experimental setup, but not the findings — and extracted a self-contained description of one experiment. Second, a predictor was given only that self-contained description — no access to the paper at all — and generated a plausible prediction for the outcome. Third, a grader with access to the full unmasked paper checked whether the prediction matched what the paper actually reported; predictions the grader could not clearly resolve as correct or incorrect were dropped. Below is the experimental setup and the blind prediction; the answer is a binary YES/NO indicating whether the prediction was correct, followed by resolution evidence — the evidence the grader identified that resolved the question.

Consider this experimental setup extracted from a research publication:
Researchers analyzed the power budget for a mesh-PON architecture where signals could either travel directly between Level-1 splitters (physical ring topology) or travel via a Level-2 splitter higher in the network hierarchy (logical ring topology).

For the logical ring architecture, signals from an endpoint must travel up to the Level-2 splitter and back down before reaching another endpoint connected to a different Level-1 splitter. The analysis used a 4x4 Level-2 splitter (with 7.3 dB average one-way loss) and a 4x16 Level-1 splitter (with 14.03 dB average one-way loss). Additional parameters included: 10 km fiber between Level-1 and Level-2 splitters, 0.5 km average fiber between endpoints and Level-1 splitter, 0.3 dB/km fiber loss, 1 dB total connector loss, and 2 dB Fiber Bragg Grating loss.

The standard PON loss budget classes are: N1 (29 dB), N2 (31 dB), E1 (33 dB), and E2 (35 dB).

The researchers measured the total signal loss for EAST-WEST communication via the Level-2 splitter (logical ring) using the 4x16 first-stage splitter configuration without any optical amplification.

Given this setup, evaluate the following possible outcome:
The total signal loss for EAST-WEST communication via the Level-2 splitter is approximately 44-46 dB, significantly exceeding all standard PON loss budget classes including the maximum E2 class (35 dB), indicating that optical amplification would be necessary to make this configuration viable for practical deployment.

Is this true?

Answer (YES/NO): NO